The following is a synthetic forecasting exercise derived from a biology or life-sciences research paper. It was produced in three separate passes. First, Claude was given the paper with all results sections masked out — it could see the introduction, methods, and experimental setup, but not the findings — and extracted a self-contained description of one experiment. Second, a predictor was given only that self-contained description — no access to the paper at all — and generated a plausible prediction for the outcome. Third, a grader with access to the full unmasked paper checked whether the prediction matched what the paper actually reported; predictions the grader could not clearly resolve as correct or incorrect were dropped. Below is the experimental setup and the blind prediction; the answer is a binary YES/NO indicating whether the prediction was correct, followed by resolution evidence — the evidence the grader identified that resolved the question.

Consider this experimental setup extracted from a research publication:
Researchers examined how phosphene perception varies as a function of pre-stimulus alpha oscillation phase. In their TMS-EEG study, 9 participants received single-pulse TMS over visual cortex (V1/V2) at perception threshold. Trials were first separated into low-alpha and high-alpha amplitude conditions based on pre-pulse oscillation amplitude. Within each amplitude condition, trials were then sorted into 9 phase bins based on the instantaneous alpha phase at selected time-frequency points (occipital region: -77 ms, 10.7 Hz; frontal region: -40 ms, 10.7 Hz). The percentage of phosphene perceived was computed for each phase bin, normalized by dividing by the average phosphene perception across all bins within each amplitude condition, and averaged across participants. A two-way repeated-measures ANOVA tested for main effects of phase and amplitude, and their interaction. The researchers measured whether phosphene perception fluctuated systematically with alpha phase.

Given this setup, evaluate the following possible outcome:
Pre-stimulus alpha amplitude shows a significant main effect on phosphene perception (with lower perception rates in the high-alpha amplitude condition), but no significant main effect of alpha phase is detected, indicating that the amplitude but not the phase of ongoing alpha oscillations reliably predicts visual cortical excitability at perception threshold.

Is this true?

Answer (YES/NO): NO